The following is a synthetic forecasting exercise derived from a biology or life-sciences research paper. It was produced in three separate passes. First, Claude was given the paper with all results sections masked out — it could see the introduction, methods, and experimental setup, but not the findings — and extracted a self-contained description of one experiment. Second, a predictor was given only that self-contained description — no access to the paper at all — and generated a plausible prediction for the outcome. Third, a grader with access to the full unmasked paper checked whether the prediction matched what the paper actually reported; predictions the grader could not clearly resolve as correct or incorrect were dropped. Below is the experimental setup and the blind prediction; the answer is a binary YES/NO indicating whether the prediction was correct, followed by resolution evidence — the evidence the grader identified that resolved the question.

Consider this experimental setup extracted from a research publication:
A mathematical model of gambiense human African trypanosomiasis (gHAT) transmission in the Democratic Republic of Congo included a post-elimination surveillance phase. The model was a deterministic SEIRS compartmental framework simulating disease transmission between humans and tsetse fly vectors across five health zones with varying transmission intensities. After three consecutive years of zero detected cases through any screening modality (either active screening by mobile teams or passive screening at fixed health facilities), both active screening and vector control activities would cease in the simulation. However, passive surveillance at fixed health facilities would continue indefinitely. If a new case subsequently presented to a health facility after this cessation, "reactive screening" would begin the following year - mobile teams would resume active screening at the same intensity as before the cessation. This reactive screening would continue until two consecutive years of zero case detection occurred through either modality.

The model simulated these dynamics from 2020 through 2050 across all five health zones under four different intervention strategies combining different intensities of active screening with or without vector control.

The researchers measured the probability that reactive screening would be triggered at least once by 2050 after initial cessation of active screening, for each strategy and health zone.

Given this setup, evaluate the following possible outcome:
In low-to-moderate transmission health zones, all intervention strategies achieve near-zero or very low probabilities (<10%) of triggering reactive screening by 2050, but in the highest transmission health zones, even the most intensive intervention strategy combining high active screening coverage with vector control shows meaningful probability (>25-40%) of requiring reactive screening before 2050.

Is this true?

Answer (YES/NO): NO